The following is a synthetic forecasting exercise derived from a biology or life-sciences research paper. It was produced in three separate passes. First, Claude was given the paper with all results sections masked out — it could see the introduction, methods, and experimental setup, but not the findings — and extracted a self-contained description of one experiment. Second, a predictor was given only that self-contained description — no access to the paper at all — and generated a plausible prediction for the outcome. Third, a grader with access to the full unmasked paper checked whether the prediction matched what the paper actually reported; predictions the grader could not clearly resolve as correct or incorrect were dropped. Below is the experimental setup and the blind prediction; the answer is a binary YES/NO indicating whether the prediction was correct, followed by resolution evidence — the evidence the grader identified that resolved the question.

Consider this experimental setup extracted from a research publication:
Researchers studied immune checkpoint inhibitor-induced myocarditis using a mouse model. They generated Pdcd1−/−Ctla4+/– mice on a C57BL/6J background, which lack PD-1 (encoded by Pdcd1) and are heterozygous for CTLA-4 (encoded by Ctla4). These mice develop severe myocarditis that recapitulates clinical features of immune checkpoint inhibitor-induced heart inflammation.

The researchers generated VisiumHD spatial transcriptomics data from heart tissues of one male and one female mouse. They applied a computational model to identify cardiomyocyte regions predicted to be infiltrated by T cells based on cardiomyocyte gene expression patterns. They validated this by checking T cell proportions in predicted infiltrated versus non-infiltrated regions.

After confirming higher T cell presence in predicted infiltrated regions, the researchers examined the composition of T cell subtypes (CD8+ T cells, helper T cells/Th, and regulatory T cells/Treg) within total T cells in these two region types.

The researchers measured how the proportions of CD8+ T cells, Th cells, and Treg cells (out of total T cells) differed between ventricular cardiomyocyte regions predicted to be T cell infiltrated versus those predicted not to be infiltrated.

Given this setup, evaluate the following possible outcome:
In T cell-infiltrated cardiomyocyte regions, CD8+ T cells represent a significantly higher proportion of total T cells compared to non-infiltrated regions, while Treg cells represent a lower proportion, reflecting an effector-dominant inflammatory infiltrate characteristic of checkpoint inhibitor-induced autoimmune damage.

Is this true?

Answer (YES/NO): NO